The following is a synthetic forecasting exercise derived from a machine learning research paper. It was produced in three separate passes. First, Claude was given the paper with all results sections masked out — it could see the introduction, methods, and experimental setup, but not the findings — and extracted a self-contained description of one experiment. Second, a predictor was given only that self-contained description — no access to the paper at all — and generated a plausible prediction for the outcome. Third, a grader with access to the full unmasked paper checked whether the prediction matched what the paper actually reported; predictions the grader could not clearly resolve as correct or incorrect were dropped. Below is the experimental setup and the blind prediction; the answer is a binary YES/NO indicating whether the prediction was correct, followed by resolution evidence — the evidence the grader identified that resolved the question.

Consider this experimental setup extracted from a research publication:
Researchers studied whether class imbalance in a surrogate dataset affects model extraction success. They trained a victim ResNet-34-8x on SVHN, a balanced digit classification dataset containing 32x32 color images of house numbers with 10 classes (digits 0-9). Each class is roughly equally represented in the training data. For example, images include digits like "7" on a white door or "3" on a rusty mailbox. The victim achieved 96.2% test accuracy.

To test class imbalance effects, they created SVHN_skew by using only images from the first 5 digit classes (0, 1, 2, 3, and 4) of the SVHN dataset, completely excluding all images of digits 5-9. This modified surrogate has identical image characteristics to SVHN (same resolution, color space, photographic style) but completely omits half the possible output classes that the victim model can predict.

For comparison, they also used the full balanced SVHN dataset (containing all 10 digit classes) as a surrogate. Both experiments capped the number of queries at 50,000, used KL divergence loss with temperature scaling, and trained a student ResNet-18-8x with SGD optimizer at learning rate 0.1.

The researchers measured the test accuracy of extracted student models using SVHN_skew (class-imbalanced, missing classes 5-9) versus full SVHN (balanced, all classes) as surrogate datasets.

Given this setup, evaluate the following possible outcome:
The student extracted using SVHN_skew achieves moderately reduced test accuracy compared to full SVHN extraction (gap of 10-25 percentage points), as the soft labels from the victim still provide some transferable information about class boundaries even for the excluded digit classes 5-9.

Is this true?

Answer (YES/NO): NO